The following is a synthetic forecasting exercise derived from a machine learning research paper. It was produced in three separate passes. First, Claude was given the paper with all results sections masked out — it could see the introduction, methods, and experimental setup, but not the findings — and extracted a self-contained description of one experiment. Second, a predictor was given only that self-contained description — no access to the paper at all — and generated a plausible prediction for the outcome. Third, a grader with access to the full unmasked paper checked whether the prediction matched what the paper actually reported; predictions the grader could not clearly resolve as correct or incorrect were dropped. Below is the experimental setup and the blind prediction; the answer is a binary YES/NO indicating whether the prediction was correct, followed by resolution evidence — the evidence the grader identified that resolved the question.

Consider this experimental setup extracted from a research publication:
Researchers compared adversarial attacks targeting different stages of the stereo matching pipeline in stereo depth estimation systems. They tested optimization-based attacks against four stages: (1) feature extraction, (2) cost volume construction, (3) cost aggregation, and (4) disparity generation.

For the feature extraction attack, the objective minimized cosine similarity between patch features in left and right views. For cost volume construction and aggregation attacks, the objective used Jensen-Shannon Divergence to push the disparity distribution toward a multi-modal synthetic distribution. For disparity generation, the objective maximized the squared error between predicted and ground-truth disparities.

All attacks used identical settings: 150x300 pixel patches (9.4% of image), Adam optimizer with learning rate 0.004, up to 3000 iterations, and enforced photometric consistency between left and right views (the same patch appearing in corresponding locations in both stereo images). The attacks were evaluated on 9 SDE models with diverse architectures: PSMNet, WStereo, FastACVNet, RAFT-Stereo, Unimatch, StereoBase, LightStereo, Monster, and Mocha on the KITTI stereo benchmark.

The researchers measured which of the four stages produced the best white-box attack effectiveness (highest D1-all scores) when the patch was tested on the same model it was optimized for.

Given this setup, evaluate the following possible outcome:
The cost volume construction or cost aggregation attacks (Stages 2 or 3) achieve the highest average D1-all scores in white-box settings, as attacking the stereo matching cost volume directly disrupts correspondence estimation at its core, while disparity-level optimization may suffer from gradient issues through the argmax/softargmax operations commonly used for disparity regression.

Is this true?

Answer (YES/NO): NO